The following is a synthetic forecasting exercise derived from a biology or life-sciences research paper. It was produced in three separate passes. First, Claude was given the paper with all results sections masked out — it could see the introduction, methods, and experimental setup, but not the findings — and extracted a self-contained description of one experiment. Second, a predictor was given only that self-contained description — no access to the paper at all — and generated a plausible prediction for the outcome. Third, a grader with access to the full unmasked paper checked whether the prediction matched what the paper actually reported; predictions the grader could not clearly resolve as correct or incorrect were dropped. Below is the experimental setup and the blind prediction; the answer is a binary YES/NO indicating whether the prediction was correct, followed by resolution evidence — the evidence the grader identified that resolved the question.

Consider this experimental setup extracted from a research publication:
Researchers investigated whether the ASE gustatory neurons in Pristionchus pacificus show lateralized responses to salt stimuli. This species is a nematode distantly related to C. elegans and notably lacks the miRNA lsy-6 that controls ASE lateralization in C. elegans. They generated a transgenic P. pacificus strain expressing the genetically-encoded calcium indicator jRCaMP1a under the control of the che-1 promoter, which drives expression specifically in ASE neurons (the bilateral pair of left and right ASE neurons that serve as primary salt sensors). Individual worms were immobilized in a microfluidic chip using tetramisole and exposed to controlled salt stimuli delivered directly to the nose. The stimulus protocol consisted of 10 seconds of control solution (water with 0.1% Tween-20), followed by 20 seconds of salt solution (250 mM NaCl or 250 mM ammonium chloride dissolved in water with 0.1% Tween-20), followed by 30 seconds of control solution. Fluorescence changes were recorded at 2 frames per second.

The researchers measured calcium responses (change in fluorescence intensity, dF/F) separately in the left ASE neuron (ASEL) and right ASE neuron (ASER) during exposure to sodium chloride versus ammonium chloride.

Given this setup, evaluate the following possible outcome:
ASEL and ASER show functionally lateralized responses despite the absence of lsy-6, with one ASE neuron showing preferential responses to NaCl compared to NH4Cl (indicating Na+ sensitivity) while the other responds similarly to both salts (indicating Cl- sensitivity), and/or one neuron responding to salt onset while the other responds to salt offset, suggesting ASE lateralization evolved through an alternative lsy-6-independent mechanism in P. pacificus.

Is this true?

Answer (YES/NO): YES